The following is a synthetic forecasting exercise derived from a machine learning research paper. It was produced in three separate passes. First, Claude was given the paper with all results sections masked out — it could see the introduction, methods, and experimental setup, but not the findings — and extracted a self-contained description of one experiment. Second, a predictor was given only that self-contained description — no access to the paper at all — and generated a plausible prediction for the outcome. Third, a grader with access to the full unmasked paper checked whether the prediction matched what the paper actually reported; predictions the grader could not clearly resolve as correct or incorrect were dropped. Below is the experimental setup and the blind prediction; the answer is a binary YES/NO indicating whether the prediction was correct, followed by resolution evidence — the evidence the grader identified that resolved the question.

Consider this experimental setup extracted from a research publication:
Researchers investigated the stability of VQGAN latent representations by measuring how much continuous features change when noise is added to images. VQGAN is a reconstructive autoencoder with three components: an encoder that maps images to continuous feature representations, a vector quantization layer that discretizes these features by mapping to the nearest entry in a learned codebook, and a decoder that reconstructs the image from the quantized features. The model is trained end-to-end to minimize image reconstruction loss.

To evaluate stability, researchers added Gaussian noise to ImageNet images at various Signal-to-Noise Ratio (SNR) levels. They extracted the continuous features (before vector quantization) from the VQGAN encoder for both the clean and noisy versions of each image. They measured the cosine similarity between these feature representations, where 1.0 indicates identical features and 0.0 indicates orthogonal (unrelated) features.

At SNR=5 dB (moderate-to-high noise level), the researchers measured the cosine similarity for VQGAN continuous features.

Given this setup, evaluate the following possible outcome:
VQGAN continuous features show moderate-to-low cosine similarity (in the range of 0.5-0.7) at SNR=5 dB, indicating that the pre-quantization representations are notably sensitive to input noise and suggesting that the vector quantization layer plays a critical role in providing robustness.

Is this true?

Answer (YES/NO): YES